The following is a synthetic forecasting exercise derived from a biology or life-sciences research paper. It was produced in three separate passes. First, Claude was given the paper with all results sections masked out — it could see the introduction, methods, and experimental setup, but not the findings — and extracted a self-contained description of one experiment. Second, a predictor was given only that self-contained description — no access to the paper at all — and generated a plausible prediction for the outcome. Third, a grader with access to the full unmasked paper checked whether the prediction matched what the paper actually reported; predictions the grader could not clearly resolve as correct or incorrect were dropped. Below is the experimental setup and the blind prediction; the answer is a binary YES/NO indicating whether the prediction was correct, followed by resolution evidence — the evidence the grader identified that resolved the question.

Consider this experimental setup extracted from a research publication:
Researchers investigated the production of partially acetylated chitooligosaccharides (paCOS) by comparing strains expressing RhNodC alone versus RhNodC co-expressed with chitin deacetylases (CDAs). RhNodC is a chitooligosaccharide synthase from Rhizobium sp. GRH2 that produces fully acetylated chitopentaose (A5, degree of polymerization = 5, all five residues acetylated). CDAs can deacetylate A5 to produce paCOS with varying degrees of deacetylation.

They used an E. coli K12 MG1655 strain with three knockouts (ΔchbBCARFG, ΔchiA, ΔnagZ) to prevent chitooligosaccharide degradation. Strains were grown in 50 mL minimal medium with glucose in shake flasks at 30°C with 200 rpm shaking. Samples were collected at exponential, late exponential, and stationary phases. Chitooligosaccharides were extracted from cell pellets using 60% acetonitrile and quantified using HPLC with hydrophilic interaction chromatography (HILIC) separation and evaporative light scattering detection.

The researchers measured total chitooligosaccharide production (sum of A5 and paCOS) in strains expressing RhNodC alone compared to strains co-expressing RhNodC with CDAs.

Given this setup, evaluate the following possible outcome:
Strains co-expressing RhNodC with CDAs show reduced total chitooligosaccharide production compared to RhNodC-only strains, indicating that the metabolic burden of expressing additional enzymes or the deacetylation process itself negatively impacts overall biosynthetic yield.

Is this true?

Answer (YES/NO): YES